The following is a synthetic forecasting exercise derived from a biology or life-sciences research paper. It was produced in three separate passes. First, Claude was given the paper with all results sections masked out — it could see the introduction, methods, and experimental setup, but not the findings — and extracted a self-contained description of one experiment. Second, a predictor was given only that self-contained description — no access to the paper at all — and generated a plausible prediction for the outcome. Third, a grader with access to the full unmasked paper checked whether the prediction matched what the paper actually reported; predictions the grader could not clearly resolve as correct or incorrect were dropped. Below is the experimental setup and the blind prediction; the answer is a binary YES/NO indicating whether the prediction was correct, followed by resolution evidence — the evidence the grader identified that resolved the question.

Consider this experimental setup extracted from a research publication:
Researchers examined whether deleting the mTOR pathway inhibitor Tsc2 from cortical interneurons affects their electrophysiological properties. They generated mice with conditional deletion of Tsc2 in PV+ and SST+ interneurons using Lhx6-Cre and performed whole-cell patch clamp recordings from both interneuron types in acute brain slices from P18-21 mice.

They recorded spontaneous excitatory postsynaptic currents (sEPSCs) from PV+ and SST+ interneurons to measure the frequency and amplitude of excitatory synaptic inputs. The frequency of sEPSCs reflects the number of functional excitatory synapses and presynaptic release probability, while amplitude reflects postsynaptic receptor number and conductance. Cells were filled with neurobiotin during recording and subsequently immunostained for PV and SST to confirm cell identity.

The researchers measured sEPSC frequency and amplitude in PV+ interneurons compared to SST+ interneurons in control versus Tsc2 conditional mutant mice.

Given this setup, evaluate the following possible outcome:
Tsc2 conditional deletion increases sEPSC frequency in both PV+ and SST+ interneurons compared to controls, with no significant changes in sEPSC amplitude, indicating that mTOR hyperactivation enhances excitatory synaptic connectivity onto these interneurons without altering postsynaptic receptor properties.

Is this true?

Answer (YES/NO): NO